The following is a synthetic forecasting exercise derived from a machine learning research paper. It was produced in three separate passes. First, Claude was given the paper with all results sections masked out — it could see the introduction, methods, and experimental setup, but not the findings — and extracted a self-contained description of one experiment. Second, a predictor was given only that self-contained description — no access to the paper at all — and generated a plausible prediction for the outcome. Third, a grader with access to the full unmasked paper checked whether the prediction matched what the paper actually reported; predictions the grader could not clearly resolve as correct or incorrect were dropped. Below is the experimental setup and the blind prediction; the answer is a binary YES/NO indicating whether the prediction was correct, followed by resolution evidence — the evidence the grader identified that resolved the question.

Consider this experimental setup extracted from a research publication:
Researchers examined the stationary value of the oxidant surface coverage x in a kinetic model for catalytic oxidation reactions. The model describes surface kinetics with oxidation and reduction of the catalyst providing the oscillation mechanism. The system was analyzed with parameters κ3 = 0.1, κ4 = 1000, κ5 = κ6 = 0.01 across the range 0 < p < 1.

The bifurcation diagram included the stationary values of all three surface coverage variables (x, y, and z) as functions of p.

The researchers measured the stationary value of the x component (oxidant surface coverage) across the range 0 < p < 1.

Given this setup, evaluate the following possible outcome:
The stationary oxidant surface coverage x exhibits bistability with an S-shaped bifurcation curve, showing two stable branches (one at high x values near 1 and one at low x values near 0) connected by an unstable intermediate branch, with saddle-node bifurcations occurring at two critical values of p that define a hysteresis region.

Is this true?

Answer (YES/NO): NO